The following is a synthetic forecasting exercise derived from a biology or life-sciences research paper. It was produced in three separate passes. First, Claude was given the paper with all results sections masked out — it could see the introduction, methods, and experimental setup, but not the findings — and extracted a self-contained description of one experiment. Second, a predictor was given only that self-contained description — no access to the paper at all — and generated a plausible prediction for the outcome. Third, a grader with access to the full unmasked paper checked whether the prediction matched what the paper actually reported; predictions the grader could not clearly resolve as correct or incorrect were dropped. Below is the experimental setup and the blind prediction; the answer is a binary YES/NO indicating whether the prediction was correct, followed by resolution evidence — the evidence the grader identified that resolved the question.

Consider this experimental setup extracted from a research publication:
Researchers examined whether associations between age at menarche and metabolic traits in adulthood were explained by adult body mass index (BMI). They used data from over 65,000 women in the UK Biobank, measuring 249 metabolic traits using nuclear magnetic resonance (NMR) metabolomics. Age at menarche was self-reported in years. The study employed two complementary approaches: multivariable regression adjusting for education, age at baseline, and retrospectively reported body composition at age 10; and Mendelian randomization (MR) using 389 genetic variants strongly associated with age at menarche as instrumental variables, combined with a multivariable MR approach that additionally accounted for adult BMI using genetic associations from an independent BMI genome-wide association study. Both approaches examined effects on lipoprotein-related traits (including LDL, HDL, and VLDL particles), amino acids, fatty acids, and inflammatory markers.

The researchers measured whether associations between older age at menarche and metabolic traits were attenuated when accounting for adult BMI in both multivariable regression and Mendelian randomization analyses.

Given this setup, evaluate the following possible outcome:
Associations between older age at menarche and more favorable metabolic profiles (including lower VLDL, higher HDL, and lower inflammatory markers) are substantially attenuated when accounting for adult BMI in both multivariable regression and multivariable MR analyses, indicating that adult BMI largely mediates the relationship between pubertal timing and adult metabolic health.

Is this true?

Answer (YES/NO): YES